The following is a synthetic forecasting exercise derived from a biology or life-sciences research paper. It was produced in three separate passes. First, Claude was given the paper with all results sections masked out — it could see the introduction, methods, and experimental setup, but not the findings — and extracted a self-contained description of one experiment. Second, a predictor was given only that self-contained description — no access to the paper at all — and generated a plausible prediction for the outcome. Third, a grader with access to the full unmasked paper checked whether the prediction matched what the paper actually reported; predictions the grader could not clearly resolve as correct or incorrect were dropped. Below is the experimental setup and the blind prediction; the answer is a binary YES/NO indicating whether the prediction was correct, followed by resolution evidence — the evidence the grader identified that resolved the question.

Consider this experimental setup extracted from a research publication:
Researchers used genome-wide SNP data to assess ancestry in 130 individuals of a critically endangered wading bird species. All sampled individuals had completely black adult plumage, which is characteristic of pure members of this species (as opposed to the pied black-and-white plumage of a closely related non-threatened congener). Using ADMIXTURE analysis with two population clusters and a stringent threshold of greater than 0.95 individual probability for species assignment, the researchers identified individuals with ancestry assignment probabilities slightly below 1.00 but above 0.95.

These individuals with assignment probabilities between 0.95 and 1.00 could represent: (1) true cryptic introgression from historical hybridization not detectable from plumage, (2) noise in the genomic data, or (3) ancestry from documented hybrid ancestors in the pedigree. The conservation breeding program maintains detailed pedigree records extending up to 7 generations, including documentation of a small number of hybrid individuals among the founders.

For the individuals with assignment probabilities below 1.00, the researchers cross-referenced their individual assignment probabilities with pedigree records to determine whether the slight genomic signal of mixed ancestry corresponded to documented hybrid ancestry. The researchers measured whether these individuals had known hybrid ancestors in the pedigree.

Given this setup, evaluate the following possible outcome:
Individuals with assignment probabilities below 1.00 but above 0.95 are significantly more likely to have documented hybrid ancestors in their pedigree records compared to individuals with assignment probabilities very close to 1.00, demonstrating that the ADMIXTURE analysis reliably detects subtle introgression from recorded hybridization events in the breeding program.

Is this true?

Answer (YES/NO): YES